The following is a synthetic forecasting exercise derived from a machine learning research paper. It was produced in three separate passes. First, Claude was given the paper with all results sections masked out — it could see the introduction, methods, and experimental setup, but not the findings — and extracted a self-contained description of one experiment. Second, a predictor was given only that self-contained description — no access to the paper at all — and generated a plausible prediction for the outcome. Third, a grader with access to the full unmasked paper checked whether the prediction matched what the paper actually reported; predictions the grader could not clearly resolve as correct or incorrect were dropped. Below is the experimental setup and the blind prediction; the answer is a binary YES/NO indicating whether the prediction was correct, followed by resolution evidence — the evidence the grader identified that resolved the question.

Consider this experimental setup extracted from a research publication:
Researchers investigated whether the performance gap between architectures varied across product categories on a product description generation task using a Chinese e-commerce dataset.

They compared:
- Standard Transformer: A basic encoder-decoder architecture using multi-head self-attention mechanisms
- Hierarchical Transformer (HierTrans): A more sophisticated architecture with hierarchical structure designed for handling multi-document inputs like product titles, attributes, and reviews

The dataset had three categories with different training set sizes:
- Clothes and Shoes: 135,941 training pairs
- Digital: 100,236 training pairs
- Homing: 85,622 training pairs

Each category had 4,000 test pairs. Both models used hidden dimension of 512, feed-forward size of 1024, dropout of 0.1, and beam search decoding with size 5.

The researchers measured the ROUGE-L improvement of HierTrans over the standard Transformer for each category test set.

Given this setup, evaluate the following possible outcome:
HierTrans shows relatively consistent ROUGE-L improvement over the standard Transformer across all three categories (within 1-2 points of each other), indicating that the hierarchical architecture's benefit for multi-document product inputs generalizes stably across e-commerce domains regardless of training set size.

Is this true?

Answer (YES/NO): NO